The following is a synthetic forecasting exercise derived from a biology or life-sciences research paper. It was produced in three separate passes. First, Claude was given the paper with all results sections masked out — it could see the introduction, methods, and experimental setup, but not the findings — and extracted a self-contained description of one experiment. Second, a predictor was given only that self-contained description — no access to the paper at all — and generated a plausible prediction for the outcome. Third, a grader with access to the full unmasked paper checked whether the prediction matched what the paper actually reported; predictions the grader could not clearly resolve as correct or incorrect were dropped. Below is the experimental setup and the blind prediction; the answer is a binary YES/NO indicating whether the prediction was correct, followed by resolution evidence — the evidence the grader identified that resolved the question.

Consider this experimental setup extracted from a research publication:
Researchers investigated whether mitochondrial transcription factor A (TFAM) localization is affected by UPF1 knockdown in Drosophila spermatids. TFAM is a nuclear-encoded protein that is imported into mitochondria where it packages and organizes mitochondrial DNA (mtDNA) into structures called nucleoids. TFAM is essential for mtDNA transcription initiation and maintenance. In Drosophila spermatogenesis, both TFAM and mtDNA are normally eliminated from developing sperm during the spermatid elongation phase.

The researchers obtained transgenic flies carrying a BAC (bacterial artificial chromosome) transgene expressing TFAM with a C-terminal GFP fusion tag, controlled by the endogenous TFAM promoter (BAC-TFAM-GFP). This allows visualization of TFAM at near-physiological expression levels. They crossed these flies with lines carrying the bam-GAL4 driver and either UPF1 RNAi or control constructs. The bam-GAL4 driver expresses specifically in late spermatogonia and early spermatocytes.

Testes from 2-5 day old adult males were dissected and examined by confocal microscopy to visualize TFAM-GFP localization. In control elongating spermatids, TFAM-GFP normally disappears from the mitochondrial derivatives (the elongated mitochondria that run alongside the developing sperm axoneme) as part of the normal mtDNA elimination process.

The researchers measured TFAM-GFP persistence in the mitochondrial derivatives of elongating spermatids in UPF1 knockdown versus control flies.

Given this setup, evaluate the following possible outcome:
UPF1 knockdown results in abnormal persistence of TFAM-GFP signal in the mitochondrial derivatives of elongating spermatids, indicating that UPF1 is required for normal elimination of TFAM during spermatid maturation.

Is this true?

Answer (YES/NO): YES